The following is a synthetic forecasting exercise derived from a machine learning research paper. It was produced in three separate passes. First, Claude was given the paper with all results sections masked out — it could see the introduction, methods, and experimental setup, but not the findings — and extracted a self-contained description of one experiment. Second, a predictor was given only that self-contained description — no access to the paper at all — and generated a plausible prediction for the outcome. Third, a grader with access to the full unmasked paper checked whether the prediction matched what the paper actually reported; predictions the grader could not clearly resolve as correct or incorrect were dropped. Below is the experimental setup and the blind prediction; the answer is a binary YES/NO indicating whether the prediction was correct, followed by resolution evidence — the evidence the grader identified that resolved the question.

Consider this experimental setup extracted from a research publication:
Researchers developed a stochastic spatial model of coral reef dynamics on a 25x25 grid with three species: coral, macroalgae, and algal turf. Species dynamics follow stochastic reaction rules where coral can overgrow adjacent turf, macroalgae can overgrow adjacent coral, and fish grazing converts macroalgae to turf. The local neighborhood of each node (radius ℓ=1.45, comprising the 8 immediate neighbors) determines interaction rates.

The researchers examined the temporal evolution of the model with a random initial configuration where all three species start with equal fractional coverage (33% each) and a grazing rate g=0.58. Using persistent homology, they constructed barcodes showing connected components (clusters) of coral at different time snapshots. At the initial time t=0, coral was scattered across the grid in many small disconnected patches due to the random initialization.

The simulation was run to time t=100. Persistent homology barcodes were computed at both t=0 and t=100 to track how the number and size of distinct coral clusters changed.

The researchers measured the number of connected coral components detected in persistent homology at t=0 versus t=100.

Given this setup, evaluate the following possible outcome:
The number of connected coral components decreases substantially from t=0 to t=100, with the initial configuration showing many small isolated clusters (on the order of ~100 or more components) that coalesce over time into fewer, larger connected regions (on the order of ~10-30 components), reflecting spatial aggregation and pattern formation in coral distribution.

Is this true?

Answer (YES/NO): NO